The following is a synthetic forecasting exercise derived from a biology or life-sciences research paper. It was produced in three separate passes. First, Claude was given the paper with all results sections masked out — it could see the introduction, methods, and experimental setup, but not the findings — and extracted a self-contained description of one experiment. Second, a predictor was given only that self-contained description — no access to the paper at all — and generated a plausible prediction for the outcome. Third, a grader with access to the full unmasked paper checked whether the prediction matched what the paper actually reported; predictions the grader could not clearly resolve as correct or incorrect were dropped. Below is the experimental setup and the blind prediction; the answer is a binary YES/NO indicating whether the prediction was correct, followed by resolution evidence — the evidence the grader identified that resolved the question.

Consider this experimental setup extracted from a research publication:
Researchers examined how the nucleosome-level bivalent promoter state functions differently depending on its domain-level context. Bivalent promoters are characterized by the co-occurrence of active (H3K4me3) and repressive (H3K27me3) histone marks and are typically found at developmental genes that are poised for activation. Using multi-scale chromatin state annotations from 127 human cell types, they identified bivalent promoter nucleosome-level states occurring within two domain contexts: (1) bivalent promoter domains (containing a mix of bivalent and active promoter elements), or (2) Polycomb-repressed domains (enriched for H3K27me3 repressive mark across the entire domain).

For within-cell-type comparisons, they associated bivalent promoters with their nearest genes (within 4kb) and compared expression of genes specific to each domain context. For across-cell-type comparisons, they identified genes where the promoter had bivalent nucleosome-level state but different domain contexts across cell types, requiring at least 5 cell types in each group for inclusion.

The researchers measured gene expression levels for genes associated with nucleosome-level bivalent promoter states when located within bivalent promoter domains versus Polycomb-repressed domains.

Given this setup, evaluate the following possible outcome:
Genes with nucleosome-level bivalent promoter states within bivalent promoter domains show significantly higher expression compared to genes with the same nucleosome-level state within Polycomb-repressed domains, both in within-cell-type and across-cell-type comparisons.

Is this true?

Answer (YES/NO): YES